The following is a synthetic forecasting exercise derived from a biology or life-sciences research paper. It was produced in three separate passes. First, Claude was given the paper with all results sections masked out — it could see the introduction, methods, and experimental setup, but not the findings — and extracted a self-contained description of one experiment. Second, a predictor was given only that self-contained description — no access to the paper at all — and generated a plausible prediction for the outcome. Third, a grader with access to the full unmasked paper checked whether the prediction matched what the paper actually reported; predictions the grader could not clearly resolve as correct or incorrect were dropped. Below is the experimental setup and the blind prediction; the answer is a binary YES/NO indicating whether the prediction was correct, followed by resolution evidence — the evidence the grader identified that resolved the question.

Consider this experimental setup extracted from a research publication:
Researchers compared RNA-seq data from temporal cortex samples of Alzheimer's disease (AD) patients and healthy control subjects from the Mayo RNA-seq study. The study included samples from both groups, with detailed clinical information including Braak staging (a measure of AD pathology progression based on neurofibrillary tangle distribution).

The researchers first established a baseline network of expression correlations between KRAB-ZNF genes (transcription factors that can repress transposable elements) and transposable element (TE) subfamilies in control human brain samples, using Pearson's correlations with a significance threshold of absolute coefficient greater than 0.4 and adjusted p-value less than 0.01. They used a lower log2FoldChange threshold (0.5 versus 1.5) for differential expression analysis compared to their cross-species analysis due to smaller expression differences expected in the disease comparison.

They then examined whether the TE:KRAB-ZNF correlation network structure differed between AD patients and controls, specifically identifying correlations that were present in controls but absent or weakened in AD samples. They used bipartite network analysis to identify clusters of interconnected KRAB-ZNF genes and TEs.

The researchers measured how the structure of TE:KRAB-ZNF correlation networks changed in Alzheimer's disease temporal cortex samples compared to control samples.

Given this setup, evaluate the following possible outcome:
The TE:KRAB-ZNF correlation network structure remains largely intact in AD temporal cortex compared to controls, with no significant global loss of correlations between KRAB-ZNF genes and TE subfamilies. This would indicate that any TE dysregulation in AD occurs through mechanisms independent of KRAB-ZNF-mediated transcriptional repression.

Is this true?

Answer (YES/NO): NO